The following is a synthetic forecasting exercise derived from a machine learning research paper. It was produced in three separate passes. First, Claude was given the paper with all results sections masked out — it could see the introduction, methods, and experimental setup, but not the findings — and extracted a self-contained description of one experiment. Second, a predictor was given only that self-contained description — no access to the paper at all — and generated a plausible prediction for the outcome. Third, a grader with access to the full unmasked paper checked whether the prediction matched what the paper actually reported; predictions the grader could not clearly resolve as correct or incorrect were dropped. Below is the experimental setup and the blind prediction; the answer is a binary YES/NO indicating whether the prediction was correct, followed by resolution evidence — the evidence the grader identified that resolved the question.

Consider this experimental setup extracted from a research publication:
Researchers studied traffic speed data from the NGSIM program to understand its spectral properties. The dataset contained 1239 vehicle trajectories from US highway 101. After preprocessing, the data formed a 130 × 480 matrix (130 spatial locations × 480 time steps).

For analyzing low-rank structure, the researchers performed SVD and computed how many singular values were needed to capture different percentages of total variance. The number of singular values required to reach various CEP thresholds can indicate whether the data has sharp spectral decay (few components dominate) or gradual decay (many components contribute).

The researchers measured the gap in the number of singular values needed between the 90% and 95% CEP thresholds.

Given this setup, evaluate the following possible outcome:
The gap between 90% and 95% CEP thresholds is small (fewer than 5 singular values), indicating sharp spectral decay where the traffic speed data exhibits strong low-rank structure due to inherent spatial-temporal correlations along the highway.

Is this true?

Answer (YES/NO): NO